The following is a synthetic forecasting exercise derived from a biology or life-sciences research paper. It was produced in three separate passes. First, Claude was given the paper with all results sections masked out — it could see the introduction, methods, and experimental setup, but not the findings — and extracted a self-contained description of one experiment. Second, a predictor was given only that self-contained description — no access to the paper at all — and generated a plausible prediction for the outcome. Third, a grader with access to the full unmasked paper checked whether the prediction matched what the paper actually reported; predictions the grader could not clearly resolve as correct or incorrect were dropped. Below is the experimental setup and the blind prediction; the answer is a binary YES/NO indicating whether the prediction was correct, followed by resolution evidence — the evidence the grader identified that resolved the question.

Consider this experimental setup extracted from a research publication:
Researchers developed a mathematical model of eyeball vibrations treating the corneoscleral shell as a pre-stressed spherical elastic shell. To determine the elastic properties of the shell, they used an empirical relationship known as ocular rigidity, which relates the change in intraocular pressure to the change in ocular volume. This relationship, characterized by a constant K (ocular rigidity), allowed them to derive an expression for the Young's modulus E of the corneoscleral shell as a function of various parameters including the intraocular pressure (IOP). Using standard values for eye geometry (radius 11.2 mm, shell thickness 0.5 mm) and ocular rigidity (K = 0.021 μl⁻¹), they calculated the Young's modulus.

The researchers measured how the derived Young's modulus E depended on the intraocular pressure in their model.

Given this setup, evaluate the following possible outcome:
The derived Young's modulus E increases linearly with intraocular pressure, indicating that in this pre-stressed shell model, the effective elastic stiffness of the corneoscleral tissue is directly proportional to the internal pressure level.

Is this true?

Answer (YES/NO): YES